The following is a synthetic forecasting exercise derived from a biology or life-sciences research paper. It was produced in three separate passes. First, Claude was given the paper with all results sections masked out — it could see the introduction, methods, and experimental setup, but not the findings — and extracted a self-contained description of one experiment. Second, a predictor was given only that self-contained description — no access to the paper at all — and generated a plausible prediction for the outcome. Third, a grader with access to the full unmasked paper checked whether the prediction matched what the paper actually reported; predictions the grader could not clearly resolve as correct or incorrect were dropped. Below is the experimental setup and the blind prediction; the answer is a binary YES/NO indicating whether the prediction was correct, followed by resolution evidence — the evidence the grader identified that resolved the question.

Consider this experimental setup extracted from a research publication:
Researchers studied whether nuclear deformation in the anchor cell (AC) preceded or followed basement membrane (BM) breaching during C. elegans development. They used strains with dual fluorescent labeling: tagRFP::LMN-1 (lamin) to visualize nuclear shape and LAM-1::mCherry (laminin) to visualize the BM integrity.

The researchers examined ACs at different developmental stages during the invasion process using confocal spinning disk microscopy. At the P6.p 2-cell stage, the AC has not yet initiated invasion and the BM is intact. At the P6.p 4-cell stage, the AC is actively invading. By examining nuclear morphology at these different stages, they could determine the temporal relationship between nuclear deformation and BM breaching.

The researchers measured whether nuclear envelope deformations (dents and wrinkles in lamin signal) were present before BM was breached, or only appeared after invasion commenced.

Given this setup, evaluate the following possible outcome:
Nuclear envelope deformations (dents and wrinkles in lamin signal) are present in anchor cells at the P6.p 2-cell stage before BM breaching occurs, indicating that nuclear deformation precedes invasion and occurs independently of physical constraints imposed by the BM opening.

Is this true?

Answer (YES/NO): YES